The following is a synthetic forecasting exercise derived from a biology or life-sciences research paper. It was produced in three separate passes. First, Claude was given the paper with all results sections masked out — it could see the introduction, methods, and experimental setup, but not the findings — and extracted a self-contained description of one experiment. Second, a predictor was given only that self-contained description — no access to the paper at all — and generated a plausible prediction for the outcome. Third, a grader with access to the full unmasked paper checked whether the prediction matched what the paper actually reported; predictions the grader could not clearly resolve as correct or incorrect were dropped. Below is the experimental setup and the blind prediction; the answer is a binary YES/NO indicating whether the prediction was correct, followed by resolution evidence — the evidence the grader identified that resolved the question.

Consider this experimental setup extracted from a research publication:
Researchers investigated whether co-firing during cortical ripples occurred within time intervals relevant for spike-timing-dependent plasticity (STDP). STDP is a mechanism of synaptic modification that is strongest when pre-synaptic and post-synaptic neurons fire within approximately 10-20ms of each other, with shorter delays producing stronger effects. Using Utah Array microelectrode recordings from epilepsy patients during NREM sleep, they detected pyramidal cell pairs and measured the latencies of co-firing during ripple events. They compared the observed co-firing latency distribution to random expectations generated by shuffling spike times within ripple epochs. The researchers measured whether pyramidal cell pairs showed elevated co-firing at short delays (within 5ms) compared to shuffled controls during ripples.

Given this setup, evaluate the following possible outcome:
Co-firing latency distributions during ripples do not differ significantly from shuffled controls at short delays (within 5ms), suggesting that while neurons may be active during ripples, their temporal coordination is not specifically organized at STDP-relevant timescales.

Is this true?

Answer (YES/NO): NO